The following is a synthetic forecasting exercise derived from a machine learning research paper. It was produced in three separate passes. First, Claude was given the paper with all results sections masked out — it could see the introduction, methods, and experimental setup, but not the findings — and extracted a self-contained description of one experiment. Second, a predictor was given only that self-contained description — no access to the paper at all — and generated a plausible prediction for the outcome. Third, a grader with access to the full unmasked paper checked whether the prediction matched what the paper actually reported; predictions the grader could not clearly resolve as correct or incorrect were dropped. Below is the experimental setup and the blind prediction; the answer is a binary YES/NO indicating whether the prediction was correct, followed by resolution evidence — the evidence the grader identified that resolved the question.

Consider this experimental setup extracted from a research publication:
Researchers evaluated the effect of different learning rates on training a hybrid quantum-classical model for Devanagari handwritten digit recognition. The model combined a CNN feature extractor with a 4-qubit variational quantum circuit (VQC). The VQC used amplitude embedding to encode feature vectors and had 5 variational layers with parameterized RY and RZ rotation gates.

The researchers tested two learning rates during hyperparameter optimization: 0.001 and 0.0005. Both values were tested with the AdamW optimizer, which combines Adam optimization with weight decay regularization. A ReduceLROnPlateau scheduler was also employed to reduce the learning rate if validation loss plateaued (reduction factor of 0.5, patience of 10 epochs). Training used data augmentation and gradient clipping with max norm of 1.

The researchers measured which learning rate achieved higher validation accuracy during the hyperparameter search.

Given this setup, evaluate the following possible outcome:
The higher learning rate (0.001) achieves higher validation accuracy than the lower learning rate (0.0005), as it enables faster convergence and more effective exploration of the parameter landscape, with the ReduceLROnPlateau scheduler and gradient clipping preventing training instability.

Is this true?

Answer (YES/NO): YES